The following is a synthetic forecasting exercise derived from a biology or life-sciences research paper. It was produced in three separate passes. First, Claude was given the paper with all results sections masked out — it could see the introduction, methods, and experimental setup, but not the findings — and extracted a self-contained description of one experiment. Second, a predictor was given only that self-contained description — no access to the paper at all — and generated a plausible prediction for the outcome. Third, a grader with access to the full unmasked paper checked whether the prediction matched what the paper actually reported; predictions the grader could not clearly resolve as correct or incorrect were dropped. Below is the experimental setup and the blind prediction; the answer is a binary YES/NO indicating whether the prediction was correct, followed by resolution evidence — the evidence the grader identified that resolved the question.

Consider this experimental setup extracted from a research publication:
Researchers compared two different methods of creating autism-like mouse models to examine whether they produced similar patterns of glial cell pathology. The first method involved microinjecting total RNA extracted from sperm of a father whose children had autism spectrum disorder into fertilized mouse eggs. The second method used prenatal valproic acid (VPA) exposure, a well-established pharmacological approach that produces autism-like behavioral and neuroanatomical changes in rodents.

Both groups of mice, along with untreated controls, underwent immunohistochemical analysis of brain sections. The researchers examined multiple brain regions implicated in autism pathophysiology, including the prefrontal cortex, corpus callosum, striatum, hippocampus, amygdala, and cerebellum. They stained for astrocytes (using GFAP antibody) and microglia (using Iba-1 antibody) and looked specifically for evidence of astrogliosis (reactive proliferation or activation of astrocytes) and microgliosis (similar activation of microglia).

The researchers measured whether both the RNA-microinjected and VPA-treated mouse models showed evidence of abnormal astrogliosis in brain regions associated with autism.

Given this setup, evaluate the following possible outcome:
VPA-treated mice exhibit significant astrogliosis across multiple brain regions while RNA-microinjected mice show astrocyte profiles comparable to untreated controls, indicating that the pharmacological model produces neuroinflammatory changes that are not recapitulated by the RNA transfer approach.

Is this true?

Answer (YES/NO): NO